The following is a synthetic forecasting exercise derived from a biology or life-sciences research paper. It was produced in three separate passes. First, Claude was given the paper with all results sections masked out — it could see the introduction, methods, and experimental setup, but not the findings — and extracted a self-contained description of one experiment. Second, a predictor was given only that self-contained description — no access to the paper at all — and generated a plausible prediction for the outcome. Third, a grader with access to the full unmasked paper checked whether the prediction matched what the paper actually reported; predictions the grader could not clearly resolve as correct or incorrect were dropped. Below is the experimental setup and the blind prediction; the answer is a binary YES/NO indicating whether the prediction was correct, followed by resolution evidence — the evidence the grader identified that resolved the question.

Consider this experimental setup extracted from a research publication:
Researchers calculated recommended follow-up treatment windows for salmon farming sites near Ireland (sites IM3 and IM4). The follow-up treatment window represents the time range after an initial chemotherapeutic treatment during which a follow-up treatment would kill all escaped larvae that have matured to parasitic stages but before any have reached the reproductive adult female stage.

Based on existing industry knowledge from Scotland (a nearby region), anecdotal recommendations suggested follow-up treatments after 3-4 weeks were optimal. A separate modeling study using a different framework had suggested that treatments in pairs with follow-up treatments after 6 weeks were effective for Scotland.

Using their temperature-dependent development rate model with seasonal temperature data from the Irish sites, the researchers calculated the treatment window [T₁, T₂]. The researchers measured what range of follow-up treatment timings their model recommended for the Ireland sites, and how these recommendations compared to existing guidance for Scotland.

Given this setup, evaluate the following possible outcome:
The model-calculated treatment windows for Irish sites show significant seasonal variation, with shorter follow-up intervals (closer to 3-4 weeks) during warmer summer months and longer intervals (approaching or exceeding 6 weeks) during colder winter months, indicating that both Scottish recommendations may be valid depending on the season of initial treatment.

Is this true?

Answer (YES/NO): NO